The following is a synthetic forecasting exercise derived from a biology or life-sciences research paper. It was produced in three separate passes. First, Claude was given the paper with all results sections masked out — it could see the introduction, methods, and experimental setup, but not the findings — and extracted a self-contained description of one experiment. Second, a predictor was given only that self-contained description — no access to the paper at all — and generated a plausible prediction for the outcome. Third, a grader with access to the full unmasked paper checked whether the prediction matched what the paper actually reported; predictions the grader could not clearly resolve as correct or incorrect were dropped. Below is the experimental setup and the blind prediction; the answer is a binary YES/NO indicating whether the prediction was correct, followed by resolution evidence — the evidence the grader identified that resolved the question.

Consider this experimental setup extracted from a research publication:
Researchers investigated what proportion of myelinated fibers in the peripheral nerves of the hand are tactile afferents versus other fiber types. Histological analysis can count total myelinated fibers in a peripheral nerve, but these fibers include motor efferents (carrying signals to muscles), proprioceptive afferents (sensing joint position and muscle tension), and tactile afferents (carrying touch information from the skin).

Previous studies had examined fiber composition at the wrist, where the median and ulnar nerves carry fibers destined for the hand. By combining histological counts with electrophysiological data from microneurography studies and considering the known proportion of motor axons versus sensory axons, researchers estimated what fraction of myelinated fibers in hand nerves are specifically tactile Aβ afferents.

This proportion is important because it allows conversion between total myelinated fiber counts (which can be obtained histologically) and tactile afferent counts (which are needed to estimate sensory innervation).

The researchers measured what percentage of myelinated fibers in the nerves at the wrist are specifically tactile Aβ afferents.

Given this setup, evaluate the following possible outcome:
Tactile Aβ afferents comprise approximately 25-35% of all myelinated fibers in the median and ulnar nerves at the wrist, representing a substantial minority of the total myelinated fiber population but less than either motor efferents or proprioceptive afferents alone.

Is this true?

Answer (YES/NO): NO